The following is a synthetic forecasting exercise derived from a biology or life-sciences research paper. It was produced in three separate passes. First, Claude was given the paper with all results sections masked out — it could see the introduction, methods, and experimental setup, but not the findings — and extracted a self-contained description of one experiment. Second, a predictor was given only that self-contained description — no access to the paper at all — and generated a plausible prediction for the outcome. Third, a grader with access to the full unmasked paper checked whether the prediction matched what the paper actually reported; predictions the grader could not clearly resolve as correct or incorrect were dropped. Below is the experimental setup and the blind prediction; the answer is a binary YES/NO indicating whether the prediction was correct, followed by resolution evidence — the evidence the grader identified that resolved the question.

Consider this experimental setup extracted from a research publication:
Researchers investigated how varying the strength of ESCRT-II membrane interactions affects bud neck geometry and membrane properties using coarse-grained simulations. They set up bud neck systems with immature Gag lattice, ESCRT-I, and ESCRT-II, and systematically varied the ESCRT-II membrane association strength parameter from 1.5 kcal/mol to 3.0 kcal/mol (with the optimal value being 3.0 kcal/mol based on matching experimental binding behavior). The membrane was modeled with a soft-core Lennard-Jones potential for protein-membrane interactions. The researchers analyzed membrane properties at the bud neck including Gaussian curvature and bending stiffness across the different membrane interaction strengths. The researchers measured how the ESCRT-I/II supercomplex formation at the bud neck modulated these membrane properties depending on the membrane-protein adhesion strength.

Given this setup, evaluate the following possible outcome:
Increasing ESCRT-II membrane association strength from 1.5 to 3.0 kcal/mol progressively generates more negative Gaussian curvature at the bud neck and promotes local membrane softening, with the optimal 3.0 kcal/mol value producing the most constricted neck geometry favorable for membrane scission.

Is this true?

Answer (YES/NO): NO